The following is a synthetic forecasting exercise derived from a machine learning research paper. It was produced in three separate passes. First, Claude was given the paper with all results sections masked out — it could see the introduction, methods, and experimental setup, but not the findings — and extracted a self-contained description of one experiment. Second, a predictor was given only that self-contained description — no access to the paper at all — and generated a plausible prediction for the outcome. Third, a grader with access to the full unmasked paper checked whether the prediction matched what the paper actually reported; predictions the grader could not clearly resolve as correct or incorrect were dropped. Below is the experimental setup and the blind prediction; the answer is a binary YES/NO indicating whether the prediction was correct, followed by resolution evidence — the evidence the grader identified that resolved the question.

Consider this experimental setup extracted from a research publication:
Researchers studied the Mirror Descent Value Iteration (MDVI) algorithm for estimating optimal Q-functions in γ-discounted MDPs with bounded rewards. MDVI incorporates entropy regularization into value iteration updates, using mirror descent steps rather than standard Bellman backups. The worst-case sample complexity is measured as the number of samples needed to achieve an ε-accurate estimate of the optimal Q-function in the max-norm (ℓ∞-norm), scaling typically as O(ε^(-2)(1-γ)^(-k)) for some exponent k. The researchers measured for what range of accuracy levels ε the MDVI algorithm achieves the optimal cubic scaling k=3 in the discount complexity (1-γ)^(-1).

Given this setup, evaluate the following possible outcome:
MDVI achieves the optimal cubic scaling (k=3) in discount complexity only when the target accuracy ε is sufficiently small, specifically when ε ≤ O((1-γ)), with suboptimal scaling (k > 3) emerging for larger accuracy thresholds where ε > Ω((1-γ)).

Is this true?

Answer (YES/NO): NO